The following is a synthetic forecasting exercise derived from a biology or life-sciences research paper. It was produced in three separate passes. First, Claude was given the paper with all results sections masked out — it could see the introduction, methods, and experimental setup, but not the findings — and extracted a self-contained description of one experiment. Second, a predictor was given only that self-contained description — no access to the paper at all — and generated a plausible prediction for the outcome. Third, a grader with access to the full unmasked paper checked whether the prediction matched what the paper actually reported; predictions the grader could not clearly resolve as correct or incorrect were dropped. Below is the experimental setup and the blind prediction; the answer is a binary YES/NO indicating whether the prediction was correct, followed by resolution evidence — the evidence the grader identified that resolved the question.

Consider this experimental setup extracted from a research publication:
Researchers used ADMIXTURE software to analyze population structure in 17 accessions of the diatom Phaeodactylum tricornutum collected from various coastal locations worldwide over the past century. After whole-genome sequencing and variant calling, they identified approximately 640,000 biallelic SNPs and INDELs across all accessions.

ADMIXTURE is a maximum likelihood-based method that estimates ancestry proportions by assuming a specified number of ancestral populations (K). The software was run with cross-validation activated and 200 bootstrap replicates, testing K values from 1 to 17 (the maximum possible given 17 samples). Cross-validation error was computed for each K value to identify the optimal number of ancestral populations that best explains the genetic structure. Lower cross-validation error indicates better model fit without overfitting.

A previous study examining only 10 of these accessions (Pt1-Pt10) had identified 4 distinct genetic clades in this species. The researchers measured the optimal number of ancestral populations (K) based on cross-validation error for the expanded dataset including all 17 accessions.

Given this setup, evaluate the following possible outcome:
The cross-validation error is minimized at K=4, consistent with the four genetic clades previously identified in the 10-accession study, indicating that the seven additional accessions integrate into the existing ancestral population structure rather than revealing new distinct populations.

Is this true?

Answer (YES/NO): NO